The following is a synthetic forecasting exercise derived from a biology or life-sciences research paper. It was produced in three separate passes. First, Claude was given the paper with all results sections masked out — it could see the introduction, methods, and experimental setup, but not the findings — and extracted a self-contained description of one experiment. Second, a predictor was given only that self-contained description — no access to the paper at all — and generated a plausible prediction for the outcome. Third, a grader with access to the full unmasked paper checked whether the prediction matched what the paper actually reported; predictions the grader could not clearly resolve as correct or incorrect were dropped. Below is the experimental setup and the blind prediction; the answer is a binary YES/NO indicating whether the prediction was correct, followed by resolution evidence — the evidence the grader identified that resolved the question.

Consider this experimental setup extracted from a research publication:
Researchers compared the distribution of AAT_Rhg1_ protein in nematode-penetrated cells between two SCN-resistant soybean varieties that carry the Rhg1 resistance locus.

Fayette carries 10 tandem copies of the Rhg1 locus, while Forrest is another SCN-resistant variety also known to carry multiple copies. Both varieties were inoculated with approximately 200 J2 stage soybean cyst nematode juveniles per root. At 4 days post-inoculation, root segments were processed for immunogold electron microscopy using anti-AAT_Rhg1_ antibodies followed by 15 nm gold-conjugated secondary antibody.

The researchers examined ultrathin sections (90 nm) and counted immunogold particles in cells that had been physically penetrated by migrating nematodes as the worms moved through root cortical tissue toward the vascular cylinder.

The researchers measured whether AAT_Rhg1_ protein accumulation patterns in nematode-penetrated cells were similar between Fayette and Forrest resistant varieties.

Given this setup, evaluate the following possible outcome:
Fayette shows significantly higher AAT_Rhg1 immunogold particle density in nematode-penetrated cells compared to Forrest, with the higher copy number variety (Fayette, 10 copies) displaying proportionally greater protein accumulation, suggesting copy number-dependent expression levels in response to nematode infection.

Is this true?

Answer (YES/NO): YES